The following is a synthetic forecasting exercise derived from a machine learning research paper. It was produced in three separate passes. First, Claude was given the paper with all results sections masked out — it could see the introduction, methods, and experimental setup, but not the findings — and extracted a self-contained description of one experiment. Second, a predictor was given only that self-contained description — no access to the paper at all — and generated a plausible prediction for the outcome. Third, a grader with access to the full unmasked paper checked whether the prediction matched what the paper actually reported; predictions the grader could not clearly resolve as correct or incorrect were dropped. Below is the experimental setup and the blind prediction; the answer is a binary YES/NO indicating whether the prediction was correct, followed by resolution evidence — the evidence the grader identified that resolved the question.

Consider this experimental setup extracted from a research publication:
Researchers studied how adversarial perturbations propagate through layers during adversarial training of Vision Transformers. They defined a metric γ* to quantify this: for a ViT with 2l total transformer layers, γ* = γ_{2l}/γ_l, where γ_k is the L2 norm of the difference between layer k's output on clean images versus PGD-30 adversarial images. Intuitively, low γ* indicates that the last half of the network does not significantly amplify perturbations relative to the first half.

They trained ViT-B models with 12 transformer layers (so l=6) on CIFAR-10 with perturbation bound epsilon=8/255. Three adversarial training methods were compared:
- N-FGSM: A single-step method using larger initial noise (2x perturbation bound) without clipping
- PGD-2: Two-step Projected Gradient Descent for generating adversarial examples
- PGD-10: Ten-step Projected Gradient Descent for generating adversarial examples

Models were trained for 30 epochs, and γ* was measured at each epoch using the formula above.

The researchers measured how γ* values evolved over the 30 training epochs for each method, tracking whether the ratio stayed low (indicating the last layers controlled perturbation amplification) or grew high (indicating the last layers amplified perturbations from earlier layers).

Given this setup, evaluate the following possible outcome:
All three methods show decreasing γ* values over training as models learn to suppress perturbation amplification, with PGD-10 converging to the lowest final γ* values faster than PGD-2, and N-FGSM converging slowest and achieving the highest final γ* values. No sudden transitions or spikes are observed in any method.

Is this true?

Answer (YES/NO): NO